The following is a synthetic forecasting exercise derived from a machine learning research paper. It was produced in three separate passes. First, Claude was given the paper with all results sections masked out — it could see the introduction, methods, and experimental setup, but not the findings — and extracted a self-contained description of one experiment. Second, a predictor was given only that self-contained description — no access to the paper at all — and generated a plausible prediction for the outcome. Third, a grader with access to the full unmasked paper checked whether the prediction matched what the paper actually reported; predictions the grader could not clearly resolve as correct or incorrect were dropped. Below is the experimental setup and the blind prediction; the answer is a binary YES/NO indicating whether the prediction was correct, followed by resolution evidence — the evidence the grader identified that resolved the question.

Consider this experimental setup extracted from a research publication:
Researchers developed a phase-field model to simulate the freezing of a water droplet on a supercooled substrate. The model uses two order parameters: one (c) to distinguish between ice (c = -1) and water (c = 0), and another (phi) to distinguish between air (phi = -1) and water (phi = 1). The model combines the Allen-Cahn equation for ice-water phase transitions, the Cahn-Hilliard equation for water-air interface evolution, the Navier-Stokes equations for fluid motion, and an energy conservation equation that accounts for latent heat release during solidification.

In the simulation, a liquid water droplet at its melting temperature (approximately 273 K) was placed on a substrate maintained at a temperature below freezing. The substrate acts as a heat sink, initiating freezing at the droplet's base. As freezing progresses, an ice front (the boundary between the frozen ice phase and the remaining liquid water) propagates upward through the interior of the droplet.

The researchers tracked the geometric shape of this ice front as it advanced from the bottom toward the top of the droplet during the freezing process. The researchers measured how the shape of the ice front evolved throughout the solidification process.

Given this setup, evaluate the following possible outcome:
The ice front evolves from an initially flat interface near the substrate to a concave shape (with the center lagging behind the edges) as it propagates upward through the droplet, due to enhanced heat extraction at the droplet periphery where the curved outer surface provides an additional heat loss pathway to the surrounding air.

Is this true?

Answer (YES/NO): YES